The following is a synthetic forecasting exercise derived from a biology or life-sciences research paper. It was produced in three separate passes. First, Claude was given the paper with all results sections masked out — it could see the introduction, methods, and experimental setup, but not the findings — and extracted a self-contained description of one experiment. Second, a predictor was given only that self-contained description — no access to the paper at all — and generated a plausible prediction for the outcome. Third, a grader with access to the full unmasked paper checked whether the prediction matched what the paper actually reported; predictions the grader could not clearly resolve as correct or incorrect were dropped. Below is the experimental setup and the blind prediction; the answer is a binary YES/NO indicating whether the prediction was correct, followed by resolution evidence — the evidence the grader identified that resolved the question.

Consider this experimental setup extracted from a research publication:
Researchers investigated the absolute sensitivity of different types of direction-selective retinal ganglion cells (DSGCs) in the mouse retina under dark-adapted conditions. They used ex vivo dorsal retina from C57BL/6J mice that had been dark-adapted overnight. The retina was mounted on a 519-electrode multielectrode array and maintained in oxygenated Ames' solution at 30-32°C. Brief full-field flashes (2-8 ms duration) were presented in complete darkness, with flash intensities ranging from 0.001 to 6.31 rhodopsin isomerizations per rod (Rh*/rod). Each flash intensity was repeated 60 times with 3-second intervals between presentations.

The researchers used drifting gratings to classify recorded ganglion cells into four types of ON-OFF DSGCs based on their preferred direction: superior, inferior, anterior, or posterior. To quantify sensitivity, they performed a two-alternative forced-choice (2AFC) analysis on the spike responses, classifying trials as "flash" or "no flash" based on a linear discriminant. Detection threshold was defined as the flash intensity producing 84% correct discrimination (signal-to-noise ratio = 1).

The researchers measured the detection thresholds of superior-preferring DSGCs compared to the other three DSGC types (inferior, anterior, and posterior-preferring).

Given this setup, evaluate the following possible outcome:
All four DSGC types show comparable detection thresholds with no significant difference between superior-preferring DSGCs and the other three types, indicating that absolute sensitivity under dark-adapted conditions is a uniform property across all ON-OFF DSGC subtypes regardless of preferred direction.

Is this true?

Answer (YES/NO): NO